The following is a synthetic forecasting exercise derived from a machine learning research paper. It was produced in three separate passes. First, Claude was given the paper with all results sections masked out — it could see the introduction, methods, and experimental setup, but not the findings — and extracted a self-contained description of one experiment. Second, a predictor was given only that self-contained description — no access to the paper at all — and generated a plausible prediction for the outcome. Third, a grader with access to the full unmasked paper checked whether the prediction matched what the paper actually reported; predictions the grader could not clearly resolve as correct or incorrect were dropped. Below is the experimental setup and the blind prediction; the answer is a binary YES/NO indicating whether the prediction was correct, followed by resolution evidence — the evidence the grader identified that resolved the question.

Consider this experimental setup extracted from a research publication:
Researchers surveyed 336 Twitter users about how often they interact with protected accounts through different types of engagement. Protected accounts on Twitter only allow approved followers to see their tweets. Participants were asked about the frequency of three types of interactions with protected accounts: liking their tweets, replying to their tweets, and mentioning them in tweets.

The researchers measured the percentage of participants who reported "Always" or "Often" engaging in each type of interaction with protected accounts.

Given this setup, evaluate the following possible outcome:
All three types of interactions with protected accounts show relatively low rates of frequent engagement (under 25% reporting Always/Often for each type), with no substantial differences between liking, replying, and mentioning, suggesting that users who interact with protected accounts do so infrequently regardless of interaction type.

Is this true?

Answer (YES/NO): NO